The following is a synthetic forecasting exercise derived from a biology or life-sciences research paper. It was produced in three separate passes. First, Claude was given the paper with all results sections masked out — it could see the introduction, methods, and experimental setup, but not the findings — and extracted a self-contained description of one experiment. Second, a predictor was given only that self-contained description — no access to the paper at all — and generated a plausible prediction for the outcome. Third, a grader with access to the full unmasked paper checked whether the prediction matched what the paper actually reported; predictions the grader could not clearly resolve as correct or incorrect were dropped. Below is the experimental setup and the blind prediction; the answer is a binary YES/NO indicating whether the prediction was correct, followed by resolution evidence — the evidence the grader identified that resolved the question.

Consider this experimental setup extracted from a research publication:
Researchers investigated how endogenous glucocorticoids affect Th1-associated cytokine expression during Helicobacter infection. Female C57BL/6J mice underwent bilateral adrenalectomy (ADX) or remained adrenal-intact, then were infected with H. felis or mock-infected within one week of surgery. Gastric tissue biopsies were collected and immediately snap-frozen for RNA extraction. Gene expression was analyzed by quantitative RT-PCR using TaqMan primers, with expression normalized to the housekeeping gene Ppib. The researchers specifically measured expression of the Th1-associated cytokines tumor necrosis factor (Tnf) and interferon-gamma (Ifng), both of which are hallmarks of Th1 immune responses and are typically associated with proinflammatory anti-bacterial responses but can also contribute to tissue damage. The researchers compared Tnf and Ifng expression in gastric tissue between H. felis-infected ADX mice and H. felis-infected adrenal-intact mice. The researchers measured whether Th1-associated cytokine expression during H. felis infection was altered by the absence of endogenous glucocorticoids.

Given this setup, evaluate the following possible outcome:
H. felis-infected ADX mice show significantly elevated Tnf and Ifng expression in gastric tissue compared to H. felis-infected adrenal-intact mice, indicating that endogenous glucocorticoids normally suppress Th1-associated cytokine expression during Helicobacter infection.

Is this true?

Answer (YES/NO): YES